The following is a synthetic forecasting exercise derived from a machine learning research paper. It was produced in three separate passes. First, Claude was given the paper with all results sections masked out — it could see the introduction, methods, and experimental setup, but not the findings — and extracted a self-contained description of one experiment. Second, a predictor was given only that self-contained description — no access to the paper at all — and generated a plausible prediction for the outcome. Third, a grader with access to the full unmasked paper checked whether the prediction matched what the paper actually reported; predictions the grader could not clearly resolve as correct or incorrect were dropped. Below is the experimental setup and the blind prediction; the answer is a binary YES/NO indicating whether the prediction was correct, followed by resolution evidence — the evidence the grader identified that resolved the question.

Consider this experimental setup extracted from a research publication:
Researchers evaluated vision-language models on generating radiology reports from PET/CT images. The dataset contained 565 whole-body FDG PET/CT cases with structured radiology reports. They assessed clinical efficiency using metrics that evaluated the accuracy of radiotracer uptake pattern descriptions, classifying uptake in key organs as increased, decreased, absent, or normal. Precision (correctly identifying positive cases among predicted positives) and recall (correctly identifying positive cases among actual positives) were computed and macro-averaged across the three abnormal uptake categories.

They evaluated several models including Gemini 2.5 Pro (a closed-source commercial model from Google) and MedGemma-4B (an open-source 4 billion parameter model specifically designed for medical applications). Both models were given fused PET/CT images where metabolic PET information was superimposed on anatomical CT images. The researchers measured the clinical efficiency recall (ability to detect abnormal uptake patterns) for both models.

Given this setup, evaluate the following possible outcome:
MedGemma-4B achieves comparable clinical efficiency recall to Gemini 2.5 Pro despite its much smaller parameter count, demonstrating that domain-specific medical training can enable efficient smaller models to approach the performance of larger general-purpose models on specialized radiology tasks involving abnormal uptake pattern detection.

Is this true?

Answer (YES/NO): NO